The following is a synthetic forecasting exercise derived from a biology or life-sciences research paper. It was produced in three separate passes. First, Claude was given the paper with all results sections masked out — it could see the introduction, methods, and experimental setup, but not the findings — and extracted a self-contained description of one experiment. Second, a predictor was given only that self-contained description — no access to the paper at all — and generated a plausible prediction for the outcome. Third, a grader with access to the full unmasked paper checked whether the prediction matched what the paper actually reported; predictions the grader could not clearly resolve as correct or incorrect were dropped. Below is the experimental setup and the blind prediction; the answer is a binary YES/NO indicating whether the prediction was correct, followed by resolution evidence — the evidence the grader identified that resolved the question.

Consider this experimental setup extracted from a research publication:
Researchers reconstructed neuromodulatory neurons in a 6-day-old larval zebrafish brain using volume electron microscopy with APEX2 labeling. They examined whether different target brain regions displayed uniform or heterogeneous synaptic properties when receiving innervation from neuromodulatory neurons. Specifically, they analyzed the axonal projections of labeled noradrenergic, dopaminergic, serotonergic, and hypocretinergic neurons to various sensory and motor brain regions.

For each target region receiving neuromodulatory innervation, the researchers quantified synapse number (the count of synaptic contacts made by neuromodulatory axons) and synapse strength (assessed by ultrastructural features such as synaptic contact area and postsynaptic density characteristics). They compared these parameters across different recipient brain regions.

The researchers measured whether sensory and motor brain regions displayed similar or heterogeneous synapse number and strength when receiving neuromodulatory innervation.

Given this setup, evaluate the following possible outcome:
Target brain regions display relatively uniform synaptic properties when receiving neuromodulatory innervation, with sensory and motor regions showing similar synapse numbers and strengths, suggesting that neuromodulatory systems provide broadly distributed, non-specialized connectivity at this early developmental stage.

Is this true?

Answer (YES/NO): NO